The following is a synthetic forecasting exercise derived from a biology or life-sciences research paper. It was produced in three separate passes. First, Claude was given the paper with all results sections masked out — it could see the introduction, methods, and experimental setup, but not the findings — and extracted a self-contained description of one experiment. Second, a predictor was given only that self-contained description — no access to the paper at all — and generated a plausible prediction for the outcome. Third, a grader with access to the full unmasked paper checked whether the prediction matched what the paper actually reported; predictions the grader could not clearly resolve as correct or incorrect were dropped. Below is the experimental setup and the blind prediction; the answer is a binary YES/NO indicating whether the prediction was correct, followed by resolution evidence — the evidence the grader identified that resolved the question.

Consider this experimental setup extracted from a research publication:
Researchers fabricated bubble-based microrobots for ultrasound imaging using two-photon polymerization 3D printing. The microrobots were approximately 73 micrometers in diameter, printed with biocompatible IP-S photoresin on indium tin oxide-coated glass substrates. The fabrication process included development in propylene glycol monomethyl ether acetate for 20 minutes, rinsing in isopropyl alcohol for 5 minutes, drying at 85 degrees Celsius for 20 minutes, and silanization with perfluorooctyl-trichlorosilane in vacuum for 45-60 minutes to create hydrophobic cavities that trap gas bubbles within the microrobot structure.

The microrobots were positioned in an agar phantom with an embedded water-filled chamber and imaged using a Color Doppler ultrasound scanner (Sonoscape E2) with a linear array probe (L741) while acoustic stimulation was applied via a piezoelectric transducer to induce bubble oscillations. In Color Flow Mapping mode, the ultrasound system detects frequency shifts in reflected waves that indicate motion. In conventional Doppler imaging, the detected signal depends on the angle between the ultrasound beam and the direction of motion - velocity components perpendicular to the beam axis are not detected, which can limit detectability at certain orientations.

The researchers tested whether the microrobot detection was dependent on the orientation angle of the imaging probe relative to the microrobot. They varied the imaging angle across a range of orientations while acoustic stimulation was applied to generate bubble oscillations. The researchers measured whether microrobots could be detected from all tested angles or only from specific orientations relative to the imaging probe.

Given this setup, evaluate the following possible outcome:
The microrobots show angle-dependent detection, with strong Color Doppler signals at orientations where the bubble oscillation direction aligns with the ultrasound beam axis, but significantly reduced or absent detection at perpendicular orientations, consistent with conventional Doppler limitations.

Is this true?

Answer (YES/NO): NO